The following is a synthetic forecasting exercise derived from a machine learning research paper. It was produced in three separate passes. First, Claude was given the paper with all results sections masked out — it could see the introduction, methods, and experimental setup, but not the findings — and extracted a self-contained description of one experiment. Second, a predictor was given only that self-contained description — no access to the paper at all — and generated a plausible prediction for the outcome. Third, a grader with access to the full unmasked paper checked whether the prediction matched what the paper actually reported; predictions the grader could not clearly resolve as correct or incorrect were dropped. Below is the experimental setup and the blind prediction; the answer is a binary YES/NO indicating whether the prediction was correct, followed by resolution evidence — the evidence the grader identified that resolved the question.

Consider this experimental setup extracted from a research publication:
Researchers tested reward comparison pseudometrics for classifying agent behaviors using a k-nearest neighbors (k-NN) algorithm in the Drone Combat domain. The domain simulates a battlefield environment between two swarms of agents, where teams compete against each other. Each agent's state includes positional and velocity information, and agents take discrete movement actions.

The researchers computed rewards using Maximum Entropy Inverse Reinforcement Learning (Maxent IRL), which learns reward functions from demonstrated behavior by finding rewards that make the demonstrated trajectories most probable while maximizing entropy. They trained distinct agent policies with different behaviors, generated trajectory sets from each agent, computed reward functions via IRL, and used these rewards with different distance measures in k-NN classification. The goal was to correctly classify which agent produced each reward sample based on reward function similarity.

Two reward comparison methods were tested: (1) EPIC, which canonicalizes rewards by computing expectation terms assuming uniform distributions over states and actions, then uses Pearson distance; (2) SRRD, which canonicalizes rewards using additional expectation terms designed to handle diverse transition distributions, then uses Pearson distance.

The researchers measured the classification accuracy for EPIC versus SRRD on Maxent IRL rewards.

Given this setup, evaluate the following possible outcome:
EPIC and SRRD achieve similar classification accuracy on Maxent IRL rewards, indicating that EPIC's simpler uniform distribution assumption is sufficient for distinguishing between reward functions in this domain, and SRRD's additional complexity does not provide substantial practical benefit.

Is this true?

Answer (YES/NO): YES